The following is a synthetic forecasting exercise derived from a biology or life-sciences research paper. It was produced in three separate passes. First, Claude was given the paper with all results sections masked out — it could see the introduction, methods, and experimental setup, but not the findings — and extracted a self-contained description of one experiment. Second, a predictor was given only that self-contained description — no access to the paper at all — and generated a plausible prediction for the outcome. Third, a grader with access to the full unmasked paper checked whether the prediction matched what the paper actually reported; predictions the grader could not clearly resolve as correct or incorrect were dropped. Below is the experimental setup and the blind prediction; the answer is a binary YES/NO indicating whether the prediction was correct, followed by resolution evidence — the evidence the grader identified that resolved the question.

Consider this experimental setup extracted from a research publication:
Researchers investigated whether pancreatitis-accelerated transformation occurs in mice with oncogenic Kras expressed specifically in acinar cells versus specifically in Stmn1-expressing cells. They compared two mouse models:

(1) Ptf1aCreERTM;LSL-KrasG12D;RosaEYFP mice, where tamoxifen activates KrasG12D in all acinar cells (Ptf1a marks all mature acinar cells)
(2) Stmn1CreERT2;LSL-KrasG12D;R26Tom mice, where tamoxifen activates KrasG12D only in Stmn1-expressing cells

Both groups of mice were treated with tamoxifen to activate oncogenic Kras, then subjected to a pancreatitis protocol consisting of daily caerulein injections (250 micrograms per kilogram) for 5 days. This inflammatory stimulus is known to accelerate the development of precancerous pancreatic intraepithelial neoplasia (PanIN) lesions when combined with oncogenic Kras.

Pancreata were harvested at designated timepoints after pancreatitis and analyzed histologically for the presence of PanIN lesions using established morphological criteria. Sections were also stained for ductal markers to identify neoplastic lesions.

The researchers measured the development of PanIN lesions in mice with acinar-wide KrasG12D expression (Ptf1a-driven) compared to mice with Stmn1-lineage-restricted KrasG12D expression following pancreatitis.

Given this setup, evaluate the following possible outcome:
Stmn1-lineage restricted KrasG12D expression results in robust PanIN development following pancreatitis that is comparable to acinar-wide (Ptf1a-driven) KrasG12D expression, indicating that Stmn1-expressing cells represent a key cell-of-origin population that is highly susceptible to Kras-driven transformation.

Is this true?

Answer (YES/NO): NO